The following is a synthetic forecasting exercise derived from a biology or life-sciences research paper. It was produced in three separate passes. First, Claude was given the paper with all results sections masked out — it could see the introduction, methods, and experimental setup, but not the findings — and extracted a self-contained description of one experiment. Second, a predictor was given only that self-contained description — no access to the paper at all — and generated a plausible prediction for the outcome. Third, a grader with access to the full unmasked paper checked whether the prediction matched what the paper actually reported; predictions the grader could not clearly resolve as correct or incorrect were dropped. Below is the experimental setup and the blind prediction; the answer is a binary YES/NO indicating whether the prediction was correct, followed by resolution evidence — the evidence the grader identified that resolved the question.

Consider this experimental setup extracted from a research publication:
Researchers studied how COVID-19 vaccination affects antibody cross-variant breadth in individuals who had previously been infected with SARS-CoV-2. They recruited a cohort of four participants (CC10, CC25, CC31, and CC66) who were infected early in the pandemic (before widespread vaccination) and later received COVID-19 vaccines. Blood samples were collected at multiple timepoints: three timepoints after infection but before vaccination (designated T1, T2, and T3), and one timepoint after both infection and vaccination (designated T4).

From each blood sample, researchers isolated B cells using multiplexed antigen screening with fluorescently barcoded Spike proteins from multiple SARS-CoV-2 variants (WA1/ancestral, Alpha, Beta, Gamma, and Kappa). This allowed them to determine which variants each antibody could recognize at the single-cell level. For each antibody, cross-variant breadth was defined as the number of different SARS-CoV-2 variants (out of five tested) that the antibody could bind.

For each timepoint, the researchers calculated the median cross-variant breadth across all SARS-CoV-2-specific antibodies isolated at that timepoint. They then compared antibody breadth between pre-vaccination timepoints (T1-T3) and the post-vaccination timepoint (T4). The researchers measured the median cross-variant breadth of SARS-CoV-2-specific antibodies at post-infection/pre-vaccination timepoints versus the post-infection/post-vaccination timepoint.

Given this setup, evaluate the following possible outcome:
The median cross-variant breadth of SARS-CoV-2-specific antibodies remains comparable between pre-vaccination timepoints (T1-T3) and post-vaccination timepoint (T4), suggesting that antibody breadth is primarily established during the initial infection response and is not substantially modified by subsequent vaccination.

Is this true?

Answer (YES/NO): NO